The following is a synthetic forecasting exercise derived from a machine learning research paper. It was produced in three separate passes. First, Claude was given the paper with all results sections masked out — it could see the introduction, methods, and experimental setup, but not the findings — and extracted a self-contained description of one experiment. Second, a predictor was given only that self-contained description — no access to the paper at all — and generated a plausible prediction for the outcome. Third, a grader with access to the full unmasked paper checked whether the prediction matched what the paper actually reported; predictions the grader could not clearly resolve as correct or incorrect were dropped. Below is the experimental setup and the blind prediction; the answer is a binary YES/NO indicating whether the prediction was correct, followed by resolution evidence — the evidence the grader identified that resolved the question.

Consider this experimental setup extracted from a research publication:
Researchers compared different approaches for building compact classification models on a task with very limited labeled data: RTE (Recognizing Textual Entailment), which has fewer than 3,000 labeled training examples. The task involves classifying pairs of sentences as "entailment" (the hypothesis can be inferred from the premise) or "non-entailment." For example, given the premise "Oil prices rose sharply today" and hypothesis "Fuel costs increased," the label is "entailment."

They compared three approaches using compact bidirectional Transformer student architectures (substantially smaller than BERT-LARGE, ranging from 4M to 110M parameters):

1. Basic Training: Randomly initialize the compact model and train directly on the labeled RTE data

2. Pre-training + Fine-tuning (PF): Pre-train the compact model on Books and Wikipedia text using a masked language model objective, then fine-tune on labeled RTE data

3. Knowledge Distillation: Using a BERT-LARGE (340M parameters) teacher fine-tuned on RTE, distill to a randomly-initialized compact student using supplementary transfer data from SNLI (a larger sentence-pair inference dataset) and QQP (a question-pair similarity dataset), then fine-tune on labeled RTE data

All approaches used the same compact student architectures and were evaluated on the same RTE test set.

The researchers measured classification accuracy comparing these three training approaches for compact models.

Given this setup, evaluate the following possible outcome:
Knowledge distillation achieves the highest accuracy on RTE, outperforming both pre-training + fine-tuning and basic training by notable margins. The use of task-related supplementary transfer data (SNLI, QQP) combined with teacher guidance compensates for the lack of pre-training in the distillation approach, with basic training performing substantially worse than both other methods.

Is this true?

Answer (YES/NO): NO